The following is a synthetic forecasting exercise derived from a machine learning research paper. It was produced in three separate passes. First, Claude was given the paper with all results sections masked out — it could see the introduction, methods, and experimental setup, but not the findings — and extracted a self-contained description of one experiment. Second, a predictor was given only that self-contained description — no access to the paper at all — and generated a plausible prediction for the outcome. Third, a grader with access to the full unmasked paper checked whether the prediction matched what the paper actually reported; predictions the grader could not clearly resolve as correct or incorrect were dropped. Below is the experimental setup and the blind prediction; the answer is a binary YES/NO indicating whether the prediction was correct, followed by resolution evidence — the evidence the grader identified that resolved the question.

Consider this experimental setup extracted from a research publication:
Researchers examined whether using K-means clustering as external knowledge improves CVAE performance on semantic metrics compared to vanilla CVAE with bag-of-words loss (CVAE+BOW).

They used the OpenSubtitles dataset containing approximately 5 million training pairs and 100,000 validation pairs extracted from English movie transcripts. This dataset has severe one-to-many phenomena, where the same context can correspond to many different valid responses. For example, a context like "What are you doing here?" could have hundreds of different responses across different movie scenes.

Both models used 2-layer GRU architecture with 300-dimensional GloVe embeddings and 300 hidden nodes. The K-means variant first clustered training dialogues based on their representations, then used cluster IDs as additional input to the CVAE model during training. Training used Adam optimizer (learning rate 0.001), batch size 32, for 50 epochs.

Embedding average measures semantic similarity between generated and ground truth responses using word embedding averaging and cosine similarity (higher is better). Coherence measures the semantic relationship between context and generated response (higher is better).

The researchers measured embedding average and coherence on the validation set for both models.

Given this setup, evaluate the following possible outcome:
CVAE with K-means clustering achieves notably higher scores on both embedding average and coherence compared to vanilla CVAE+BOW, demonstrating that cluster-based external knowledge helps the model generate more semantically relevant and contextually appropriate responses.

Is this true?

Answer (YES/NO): NO